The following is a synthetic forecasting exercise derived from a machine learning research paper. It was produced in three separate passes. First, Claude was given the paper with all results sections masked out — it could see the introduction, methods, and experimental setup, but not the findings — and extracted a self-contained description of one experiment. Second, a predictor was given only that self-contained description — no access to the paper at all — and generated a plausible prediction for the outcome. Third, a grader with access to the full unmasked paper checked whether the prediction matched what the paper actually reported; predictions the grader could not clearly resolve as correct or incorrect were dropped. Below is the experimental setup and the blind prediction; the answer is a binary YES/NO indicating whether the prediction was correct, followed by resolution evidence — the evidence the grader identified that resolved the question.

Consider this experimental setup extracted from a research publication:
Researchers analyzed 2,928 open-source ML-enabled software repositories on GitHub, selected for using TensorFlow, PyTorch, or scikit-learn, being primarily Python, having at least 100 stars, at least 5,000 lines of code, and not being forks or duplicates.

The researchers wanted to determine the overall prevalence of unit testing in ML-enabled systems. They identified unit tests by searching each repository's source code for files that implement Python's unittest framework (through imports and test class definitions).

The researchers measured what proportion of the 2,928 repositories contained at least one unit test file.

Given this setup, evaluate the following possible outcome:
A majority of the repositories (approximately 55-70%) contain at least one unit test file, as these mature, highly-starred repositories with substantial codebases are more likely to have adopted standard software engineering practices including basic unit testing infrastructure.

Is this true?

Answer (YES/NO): NO